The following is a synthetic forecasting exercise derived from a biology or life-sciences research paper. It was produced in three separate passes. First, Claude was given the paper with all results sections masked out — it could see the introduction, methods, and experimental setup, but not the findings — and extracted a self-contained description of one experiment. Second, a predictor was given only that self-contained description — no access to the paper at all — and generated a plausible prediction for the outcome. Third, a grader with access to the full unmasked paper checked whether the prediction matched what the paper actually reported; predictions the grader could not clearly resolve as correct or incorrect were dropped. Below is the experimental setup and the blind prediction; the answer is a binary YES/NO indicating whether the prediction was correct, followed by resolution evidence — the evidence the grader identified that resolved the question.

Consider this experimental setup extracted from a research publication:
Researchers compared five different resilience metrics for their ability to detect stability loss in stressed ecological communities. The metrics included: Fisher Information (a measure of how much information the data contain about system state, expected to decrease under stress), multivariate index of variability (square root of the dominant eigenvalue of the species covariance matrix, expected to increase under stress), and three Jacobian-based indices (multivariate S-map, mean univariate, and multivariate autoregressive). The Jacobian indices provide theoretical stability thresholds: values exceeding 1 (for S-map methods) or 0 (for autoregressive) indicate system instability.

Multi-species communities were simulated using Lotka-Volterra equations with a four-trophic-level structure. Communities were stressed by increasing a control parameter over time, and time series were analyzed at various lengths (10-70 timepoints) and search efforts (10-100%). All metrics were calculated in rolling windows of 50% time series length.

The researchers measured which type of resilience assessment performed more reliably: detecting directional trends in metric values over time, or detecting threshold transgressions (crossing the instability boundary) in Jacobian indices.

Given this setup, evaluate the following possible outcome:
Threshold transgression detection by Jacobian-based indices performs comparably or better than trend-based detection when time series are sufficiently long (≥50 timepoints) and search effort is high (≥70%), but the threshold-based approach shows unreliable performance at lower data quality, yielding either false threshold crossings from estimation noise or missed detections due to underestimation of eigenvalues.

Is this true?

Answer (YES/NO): NO